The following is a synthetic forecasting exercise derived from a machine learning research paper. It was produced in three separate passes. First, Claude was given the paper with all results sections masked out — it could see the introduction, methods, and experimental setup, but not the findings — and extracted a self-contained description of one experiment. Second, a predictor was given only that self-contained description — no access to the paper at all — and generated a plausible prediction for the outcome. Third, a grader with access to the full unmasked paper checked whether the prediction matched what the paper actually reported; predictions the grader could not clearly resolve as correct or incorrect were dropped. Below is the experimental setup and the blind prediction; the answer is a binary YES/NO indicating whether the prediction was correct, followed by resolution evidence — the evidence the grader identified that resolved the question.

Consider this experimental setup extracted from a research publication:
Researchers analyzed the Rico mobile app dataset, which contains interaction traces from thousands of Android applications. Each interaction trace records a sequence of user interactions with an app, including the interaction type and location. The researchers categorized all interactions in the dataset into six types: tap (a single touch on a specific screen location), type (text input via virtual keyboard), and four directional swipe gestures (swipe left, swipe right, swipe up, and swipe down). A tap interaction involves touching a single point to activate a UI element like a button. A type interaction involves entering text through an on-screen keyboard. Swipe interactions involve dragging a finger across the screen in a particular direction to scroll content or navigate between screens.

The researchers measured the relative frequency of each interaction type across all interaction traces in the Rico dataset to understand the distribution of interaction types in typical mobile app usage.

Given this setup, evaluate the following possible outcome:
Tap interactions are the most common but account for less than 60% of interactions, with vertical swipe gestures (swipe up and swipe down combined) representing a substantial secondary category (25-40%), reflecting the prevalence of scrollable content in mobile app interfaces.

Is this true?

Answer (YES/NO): NO